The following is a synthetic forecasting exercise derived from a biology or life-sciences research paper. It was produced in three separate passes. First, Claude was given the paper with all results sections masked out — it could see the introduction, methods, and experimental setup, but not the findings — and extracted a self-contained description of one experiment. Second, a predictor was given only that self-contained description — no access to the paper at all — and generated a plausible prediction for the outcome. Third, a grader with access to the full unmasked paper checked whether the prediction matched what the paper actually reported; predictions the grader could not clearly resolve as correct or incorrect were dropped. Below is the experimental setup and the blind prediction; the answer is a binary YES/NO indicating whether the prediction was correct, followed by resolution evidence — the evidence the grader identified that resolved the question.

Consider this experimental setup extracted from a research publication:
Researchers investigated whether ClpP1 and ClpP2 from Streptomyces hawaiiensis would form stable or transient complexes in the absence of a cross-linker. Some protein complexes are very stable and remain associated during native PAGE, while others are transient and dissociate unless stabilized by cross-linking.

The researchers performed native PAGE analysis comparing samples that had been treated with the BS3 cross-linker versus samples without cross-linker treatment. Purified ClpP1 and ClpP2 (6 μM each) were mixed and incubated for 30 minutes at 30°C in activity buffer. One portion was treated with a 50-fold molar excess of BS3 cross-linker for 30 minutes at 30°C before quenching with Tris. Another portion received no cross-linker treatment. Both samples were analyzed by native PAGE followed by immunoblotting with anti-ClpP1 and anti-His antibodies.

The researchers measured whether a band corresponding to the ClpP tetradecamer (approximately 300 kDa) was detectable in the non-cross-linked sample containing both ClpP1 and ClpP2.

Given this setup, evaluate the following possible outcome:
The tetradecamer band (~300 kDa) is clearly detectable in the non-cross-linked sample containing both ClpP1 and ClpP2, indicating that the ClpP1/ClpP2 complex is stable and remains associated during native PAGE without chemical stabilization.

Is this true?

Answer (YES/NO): NO